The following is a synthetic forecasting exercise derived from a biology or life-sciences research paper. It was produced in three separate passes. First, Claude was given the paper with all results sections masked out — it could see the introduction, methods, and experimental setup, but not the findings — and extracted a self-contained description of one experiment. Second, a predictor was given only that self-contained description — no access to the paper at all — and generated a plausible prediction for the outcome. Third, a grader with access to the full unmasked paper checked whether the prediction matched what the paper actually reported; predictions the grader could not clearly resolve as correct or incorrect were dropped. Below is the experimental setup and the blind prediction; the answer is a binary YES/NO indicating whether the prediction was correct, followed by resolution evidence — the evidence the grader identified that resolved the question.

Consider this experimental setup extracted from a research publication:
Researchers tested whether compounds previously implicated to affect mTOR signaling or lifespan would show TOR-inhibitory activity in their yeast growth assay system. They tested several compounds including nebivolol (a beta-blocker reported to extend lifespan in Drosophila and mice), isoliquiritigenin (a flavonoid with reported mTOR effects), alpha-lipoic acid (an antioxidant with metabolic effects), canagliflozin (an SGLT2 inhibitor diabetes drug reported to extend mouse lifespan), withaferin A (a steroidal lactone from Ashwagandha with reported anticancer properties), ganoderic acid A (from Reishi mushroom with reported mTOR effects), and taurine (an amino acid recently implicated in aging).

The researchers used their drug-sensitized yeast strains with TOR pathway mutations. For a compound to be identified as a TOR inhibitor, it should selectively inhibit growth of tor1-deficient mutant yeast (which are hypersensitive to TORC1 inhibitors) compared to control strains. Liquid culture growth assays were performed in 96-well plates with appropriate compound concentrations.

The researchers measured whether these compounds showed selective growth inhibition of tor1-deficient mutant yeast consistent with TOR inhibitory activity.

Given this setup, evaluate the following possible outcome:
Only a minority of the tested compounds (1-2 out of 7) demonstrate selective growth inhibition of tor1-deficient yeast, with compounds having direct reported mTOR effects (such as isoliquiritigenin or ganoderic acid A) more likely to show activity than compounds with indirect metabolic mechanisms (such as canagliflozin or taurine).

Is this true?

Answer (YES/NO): NO